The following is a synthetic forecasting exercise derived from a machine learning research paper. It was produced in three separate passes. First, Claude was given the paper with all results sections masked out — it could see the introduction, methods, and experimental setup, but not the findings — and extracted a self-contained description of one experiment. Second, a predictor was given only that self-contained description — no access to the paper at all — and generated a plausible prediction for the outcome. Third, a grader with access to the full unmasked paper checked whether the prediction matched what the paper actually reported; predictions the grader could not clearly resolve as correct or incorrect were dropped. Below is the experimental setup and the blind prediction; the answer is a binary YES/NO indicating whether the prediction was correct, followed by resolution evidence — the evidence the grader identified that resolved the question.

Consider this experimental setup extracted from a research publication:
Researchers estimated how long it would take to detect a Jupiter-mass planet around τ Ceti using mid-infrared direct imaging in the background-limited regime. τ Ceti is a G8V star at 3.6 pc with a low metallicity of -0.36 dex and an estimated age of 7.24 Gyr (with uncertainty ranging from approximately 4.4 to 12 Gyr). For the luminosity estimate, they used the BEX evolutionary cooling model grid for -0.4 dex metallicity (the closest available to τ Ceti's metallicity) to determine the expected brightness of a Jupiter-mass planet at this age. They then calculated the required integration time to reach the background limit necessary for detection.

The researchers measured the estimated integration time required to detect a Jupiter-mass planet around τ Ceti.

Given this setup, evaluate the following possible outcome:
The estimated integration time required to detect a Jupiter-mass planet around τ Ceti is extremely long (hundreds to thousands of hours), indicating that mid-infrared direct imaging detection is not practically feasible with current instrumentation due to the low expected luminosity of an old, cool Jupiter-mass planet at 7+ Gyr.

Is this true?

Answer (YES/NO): NO